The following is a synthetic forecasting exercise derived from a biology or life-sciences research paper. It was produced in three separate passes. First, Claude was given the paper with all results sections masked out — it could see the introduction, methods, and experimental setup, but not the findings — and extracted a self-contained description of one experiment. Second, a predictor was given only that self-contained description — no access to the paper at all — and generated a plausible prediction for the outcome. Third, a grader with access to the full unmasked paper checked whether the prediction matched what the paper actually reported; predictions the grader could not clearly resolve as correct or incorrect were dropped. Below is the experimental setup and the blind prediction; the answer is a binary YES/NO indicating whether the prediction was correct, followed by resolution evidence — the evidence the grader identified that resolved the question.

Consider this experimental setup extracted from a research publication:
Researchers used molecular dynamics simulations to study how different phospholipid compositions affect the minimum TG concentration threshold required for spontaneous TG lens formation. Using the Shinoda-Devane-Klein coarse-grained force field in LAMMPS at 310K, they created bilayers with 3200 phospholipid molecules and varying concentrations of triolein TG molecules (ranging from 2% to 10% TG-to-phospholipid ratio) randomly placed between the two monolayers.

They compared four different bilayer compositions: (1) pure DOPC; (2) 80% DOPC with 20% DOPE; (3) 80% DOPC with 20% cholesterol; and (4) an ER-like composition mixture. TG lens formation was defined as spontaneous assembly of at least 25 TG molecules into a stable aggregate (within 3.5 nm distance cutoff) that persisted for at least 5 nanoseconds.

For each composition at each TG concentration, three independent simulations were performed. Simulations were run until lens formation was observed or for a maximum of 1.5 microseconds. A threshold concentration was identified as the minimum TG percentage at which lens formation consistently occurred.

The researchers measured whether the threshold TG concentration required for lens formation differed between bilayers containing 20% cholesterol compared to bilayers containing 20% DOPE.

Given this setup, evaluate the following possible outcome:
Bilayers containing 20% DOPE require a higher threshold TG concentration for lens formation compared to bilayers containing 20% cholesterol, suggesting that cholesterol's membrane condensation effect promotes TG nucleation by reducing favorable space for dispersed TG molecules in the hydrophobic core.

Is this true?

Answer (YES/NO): NO